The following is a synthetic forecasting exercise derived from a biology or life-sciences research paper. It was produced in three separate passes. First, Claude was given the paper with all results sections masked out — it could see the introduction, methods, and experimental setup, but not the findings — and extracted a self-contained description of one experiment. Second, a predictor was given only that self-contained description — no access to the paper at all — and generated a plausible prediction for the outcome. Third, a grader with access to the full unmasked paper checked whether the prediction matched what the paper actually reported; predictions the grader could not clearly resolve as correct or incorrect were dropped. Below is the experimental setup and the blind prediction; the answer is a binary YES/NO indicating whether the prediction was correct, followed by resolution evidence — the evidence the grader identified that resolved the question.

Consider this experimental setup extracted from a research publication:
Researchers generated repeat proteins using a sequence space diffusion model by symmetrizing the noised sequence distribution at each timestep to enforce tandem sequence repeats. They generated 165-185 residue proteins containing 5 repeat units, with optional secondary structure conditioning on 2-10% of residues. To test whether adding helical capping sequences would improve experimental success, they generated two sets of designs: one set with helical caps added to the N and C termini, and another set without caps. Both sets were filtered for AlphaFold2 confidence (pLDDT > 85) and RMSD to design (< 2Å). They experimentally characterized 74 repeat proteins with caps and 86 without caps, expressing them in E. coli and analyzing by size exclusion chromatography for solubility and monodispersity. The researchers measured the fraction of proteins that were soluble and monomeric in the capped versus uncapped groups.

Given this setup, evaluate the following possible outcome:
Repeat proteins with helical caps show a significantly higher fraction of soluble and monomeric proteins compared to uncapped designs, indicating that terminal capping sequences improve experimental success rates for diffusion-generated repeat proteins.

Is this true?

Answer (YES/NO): YES